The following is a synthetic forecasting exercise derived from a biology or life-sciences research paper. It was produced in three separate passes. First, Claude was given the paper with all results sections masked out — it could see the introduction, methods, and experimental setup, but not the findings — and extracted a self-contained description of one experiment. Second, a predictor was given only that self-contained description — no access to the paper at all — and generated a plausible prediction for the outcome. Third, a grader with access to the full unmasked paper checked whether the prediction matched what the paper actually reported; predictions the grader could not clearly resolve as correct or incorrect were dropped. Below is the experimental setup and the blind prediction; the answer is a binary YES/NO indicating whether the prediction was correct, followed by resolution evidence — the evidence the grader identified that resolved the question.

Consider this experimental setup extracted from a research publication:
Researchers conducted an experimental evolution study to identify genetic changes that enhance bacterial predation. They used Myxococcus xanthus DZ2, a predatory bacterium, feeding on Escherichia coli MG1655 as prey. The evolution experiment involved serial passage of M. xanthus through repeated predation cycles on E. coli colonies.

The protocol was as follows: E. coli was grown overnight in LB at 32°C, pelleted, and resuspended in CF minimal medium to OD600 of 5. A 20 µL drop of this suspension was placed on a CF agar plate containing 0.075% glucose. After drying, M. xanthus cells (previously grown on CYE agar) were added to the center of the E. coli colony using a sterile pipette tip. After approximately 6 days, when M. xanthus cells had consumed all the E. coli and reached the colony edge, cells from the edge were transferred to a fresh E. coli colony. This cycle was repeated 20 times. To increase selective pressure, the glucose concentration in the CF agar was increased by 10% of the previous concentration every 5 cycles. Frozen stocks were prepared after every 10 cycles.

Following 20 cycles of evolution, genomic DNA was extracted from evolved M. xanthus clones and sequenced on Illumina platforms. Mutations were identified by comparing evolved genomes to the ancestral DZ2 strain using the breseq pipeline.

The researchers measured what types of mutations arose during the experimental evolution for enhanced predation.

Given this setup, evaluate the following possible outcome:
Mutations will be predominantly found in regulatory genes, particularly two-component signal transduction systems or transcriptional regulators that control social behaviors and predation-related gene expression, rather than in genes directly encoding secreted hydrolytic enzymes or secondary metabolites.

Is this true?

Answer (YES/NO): NO